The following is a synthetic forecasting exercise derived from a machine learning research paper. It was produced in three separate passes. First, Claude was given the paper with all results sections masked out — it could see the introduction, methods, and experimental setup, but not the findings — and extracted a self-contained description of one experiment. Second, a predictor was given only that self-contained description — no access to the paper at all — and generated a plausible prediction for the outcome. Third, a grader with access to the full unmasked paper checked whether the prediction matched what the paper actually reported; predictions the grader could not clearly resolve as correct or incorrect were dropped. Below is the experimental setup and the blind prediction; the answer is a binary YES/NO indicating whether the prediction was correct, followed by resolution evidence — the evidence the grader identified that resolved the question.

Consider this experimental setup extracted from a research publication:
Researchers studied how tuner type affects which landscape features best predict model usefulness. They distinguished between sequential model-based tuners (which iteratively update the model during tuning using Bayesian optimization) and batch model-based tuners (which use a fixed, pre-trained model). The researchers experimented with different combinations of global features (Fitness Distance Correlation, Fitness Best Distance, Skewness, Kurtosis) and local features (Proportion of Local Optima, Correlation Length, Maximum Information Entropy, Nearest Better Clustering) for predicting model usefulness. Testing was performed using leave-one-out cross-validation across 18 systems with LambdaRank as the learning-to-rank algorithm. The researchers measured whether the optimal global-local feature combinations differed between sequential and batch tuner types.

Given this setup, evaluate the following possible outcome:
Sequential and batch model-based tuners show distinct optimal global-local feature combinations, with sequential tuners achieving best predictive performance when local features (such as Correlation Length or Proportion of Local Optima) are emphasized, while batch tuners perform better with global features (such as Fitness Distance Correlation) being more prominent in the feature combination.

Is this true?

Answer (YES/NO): NO